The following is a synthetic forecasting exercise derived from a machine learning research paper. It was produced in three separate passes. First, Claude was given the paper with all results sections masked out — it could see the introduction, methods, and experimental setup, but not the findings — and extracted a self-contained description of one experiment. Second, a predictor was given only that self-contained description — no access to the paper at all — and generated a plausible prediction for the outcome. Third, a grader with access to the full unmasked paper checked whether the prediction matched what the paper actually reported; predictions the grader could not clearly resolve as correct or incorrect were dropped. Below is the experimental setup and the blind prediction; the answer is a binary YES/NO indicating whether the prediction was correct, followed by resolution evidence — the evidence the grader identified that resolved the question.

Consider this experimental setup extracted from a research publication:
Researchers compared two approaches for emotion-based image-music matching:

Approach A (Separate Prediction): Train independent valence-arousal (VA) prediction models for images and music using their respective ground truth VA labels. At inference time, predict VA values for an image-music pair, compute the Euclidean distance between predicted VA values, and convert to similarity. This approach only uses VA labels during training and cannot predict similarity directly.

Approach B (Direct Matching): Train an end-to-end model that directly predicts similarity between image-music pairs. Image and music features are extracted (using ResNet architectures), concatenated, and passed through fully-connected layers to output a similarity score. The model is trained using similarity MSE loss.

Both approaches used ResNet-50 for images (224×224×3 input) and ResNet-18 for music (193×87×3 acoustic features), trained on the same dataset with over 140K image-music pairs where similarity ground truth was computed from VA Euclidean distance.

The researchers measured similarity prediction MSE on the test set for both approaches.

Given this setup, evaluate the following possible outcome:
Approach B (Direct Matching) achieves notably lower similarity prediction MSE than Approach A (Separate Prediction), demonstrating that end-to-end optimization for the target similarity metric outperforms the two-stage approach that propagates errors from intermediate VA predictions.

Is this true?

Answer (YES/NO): YES